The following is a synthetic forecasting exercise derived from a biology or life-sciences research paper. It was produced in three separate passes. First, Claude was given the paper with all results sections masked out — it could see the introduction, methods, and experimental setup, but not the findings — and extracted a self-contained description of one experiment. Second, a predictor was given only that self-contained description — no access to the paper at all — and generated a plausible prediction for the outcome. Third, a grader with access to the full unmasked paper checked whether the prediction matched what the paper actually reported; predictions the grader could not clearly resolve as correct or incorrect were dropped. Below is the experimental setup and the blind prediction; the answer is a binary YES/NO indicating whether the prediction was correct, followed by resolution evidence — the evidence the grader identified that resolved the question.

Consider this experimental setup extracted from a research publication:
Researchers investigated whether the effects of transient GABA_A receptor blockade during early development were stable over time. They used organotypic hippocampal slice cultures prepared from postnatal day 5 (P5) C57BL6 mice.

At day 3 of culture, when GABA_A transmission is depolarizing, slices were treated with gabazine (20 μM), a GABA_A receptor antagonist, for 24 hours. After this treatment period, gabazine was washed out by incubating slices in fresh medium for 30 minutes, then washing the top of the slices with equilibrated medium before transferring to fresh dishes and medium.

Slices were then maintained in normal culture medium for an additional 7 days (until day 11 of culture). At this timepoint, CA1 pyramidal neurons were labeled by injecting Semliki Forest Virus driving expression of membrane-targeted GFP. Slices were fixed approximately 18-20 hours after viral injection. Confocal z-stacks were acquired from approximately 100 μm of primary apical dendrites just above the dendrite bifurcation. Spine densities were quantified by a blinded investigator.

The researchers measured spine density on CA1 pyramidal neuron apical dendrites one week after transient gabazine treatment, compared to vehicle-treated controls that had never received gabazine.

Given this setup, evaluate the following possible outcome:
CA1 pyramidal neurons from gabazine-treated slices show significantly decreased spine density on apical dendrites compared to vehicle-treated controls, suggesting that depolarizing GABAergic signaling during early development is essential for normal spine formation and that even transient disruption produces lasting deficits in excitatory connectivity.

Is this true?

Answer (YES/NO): NO